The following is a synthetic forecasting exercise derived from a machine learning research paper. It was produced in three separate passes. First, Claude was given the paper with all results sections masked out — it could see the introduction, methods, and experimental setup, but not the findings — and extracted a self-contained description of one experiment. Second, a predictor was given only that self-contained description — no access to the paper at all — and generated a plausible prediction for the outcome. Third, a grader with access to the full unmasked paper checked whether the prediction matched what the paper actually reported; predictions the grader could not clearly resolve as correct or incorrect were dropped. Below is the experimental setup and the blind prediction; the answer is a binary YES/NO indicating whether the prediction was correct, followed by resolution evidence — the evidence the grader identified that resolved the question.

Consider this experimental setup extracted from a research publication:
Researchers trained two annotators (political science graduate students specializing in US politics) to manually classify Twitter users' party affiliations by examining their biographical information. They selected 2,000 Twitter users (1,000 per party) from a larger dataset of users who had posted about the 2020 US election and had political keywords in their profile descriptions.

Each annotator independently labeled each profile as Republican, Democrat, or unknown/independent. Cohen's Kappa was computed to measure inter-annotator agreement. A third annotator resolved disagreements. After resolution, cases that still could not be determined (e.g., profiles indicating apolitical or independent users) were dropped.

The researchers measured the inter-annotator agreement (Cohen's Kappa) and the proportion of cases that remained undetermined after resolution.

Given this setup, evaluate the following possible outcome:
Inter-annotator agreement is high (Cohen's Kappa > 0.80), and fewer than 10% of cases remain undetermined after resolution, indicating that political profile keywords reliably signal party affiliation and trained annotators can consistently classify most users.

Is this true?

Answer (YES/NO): NO